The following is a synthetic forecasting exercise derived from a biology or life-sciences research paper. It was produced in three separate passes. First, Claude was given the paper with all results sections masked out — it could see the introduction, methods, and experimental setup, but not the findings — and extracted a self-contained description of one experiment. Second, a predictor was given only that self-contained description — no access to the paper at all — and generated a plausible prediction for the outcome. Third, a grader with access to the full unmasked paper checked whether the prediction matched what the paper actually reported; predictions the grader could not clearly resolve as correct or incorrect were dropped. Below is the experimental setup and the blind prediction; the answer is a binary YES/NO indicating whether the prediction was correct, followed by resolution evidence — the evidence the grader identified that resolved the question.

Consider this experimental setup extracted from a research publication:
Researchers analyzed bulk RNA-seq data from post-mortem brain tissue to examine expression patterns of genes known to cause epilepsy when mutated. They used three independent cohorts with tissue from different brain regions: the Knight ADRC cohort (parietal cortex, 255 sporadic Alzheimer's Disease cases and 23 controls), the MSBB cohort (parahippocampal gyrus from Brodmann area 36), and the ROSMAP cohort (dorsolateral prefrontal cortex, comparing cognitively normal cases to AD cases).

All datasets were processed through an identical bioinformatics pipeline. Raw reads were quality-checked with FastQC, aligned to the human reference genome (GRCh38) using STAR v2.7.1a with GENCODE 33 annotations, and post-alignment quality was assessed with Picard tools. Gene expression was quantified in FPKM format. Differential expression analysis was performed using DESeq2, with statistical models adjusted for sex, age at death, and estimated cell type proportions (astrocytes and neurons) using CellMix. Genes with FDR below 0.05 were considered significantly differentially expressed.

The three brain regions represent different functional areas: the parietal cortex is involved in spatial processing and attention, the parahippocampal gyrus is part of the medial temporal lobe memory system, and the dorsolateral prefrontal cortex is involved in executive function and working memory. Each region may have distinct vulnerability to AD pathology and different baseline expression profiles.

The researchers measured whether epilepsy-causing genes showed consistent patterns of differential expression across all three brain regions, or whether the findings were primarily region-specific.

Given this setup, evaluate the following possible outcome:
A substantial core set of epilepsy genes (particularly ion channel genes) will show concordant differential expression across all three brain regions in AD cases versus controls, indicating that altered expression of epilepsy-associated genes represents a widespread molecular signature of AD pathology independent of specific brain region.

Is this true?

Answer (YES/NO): NO